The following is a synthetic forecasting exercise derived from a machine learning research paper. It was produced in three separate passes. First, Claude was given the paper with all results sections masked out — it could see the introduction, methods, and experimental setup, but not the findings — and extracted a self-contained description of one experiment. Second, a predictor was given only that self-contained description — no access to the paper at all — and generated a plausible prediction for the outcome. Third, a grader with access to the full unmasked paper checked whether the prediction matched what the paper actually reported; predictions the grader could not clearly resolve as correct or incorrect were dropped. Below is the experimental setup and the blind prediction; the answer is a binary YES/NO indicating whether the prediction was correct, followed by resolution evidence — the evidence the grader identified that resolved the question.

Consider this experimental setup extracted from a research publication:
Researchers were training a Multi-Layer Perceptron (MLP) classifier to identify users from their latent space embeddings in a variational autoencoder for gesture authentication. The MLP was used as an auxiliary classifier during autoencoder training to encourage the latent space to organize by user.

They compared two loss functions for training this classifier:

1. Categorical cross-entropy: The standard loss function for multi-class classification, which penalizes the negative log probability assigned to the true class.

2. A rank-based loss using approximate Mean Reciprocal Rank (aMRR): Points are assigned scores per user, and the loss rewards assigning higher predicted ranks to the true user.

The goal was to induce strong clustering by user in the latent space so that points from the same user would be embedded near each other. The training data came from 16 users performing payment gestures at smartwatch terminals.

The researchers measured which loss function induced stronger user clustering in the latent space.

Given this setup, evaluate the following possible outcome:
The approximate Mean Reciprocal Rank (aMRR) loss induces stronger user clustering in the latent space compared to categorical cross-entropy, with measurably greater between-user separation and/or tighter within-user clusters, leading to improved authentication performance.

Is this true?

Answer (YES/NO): YES